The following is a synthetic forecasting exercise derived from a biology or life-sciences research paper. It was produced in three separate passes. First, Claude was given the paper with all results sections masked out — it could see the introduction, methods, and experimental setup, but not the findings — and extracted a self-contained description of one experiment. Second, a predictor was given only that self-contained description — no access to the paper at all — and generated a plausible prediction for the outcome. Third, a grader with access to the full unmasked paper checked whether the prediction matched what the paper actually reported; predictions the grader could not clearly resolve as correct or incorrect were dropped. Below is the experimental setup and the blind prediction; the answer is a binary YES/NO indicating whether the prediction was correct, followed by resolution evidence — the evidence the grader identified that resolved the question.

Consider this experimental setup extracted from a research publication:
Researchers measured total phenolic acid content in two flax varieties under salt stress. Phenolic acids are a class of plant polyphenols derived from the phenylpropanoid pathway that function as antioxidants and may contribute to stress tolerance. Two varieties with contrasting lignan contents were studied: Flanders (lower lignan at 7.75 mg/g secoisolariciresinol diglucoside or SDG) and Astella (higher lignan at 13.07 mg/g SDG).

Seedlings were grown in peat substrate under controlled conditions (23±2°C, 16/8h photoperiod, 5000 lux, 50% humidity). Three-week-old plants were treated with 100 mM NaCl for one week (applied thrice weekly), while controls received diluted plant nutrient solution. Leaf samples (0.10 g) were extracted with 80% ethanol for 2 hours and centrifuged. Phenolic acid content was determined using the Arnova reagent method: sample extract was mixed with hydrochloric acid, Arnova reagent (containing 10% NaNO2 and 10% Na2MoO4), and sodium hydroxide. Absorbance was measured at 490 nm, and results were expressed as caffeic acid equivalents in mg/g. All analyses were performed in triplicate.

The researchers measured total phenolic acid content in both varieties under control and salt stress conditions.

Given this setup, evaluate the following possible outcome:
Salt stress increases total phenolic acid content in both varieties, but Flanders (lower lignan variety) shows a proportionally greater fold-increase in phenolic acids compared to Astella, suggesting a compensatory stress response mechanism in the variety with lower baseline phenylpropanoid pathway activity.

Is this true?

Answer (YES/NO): NO